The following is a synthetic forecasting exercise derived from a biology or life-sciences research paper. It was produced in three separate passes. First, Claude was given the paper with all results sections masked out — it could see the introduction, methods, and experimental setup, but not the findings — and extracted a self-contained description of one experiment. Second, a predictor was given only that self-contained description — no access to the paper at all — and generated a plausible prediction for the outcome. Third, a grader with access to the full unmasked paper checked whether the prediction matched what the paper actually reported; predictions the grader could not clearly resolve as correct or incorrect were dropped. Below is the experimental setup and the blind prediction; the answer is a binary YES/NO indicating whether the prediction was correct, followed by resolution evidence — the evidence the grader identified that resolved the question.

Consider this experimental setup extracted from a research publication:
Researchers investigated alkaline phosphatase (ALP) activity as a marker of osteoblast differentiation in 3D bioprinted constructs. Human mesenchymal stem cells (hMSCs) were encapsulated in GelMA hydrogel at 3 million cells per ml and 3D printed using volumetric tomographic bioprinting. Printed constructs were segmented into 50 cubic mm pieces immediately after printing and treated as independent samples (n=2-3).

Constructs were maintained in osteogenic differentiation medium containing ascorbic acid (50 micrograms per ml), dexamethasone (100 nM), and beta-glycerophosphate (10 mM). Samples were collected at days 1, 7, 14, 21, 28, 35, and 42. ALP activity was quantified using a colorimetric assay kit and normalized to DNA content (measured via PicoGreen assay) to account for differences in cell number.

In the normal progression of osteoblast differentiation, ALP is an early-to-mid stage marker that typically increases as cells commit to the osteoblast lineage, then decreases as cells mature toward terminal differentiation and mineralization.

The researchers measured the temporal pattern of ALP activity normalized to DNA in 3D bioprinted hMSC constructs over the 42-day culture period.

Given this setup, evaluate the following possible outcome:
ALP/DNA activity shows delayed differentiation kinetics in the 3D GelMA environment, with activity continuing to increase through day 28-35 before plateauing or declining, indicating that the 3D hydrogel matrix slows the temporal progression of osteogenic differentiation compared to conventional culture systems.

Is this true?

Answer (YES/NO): NO